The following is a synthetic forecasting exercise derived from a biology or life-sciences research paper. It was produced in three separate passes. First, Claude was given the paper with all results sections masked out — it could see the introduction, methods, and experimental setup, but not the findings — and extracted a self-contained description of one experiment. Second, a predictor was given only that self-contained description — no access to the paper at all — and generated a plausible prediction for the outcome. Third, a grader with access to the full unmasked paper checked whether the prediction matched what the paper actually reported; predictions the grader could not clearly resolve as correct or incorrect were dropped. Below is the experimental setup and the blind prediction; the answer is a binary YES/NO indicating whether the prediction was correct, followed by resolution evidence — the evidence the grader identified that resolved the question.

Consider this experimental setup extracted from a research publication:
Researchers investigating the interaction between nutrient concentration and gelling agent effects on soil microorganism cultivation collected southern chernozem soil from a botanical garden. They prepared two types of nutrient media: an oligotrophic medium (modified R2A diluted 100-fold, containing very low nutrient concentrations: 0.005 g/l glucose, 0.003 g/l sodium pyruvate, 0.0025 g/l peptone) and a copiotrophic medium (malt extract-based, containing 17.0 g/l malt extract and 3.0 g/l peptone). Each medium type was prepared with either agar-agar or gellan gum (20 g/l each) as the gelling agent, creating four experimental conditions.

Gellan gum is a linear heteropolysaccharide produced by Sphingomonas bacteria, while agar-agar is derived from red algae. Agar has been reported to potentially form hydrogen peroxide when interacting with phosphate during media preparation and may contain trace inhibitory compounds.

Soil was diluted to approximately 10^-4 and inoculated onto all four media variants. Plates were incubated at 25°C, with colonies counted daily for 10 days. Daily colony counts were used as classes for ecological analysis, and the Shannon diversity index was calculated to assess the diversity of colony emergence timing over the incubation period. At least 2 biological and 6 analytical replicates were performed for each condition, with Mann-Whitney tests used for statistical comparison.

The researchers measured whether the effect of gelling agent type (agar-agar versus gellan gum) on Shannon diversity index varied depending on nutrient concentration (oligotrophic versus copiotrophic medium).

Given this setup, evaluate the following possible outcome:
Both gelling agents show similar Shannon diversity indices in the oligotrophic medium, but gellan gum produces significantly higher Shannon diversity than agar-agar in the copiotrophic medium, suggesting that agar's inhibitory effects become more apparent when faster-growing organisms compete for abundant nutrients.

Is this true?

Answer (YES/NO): NO